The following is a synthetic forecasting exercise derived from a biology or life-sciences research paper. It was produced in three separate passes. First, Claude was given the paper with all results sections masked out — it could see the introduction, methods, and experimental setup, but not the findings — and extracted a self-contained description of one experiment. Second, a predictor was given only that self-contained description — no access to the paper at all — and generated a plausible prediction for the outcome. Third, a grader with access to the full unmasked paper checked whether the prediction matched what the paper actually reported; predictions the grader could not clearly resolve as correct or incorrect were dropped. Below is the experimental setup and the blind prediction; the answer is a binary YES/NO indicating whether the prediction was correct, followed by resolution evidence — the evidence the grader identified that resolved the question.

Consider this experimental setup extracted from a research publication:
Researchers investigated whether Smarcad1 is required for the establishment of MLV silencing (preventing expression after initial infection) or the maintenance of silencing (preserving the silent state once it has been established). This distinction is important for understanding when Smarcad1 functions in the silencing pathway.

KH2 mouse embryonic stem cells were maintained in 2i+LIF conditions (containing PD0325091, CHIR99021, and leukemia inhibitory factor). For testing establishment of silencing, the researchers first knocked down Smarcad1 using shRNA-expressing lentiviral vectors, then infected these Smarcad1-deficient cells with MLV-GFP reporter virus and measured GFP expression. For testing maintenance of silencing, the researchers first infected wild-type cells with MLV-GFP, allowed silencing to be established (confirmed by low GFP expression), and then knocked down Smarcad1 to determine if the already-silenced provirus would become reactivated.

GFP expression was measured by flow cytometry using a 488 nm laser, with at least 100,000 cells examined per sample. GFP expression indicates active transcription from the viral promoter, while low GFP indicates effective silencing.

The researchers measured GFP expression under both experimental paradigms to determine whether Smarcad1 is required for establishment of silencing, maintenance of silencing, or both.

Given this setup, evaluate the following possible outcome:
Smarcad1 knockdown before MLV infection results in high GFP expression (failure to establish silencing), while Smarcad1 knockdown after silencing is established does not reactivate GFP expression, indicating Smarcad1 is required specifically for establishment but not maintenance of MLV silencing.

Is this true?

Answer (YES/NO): NO